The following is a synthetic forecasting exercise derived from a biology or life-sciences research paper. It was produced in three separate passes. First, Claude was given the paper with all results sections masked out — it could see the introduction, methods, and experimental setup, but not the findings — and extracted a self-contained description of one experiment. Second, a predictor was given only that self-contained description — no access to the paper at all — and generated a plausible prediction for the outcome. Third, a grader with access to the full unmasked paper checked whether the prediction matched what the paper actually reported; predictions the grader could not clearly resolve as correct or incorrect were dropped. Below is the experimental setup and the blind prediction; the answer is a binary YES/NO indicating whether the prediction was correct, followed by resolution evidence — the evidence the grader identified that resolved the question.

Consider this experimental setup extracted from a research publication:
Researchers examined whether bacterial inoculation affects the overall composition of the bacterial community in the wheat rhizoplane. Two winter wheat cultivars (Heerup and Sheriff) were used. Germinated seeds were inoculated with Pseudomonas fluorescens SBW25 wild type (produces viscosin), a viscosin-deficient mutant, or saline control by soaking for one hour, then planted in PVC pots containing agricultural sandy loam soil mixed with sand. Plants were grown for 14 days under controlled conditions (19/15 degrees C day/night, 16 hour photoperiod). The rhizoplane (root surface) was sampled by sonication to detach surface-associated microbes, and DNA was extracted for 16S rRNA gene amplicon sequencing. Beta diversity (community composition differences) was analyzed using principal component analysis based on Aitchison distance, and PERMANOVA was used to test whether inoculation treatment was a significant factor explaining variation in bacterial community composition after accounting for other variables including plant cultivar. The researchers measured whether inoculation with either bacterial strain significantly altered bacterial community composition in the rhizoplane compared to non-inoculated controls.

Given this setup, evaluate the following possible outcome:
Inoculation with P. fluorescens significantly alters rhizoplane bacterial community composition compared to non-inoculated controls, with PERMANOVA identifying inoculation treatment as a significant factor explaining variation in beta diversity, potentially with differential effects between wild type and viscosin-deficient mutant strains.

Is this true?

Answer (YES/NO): YES